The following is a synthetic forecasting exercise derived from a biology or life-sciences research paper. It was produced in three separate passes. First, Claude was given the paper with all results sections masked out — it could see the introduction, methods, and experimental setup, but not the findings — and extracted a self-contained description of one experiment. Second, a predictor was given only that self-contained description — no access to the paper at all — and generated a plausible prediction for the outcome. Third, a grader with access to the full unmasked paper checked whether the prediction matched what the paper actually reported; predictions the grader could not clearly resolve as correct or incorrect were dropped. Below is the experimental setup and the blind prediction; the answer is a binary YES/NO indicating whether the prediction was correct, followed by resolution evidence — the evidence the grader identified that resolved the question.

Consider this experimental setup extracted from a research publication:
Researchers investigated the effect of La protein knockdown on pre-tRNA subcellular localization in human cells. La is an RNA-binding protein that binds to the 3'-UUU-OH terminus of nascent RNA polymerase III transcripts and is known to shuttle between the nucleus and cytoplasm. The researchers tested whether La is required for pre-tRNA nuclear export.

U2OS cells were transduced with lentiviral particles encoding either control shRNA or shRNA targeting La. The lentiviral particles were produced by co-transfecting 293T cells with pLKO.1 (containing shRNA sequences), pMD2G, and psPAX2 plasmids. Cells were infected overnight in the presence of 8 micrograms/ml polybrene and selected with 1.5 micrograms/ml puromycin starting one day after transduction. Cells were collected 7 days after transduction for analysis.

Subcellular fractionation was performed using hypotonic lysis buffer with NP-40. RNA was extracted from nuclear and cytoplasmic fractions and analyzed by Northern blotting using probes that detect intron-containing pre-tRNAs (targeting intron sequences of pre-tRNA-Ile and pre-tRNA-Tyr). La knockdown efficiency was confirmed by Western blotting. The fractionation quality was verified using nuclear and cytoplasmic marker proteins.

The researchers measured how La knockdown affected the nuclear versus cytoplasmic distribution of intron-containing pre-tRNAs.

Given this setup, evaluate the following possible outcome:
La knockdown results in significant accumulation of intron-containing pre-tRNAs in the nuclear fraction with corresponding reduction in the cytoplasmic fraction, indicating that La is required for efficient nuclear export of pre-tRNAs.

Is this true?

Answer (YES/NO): YES